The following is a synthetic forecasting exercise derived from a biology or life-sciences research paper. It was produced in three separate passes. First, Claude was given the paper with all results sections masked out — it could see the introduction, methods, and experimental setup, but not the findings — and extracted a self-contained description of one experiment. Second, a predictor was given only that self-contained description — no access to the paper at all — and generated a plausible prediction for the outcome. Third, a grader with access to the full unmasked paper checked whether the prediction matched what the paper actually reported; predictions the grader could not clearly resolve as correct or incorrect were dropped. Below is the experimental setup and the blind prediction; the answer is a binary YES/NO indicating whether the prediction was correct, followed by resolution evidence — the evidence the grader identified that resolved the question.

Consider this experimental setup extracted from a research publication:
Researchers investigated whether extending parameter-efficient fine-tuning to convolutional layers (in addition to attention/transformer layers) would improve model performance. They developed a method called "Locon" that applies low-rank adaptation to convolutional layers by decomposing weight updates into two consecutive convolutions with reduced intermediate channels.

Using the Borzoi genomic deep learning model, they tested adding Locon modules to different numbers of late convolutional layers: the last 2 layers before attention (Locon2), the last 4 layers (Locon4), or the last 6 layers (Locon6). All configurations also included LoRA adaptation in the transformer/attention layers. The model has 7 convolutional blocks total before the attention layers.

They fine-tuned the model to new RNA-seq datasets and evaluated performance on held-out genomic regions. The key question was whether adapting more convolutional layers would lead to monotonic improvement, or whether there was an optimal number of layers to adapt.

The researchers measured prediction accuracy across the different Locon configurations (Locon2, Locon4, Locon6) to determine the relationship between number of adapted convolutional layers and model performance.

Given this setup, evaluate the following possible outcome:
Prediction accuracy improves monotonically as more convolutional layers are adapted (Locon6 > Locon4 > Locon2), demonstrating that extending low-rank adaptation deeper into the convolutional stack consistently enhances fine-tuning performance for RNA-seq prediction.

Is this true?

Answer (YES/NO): NO